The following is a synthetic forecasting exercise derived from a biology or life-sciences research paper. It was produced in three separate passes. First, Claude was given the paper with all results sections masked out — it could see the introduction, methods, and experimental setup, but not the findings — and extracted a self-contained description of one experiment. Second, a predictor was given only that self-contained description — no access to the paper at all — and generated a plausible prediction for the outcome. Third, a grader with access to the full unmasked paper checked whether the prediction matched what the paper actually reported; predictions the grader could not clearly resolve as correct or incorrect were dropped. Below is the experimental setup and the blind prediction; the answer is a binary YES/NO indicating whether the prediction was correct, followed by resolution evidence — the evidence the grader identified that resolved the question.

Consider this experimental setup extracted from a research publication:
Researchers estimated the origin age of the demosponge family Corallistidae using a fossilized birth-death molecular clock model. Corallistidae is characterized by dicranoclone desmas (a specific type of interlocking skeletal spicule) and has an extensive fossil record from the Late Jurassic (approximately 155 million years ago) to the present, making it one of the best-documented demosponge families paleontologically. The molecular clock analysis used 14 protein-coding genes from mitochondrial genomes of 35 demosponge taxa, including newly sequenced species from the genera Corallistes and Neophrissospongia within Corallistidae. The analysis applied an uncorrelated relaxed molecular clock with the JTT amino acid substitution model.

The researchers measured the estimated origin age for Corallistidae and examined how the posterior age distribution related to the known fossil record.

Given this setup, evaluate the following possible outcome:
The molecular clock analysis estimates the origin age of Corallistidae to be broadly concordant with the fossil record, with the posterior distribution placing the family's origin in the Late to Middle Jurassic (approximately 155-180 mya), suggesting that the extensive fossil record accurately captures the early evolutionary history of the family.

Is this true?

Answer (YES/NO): NO